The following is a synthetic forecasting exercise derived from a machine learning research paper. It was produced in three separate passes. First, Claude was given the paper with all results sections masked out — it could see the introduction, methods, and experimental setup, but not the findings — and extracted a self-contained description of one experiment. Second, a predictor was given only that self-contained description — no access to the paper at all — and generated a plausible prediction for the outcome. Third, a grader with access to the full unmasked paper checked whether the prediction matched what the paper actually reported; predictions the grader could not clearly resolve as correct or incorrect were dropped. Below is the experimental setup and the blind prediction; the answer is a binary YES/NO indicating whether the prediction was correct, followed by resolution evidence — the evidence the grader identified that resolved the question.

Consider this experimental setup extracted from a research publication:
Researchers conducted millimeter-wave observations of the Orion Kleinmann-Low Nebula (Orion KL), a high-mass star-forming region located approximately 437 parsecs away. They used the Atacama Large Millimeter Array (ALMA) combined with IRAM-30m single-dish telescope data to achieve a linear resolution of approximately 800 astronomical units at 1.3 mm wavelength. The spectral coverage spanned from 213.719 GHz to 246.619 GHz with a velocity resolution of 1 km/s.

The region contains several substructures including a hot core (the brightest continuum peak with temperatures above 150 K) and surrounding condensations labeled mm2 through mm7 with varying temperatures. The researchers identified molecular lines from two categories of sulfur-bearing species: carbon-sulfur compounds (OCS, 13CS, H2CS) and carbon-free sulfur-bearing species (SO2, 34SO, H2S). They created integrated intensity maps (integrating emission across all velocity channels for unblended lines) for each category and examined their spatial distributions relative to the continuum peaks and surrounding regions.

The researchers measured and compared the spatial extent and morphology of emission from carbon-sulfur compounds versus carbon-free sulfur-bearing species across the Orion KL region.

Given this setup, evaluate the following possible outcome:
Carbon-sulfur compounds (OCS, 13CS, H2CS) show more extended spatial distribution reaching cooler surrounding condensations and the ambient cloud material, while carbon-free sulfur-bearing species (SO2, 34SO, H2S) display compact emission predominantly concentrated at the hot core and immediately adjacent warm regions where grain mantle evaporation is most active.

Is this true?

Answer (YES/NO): NO